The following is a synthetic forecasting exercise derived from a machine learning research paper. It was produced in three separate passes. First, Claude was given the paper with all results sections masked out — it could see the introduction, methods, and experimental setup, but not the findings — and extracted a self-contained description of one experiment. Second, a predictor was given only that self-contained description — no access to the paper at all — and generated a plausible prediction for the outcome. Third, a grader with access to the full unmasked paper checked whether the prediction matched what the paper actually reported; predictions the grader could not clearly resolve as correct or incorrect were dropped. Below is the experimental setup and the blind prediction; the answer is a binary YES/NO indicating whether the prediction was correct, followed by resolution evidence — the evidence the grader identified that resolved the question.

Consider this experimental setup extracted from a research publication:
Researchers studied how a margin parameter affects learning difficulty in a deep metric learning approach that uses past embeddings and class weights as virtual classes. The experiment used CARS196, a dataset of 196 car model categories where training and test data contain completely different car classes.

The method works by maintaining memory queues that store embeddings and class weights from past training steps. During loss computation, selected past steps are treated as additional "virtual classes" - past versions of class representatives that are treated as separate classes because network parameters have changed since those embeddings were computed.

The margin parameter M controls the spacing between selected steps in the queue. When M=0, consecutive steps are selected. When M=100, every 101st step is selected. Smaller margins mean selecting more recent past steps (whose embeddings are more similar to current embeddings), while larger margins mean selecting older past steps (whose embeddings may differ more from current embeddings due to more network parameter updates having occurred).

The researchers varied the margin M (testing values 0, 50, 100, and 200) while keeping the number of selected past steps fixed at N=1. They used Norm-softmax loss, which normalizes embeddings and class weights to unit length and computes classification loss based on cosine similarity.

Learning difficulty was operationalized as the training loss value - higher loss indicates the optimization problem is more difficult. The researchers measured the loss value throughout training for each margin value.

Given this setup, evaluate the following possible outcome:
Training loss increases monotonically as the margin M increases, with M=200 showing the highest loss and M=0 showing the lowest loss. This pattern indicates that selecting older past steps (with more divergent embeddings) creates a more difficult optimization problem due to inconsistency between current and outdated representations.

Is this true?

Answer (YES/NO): NO